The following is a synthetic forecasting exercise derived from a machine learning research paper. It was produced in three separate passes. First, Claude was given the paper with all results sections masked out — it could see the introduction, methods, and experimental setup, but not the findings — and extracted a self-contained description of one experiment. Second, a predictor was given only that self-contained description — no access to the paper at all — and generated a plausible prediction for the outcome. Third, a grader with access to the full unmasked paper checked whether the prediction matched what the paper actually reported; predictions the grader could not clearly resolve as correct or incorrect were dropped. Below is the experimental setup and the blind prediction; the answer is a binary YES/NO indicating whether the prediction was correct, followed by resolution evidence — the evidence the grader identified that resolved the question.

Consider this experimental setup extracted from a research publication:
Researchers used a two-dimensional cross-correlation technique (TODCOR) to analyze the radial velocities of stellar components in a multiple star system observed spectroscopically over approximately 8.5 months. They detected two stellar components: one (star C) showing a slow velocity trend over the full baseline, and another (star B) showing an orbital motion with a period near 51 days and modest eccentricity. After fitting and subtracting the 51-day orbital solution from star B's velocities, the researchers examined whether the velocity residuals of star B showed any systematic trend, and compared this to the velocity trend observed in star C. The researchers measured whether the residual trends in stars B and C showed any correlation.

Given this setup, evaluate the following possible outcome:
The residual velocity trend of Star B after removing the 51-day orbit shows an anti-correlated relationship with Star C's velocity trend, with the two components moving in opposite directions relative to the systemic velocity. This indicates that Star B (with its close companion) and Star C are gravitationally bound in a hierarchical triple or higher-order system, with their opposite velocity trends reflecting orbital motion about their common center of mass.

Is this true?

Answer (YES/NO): YES